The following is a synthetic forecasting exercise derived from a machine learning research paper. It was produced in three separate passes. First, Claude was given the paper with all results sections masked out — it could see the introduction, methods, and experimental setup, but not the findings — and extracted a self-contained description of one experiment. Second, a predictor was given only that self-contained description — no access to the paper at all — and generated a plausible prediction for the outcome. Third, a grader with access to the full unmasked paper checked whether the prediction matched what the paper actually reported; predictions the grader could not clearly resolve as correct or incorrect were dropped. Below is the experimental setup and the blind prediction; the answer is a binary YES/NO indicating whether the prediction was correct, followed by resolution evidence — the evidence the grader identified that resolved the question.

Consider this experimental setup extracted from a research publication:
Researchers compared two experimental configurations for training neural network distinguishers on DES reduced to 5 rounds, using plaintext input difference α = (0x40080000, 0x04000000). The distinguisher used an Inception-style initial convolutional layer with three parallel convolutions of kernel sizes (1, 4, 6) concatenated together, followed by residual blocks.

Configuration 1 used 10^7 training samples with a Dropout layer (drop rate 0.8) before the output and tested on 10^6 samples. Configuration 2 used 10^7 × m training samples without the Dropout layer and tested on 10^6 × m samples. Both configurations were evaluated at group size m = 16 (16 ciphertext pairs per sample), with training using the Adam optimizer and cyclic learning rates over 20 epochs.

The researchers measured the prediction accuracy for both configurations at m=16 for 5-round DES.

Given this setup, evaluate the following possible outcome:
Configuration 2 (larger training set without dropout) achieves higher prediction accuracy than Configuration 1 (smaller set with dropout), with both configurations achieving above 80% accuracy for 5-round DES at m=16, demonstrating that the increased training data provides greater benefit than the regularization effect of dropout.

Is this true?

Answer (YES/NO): YES